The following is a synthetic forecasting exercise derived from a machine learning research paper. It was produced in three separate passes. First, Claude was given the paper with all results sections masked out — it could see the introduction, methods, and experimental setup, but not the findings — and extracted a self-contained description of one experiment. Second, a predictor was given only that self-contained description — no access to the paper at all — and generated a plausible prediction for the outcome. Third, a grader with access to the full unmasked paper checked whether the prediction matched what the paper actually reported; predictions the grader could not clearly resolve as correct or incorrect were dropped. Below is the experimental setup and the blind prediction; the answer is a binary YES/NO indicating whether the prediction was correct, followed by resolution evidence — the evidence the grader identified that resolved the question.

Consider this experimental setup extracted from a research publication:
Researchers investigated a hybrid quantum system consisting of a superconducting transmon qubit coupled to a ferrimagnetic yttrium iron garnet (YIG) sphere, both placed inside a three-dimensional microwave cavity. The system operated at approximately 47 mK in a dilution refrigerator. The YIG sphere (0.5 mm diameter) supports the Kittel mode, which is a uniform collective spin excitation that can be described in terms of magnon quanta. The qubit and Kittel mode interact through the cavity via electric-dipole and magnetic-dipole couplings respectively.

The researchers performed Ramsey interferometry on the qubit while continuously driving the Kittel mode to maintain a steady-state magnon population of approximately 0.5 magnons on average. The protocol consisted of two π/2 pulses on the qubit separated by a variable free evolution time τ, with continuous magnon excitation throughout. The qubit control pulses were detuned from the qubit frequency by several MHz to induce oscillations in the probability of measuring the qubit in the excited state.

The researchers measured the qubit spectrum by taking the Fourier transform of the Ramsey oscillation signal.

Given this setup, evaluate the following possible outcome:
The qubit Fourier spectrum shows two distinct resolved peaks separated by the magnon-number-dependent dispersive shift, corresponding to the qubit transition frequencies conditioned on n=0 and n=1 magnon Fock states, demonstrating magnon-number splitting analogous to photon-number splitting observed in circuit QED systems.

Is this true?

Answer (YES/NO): YES